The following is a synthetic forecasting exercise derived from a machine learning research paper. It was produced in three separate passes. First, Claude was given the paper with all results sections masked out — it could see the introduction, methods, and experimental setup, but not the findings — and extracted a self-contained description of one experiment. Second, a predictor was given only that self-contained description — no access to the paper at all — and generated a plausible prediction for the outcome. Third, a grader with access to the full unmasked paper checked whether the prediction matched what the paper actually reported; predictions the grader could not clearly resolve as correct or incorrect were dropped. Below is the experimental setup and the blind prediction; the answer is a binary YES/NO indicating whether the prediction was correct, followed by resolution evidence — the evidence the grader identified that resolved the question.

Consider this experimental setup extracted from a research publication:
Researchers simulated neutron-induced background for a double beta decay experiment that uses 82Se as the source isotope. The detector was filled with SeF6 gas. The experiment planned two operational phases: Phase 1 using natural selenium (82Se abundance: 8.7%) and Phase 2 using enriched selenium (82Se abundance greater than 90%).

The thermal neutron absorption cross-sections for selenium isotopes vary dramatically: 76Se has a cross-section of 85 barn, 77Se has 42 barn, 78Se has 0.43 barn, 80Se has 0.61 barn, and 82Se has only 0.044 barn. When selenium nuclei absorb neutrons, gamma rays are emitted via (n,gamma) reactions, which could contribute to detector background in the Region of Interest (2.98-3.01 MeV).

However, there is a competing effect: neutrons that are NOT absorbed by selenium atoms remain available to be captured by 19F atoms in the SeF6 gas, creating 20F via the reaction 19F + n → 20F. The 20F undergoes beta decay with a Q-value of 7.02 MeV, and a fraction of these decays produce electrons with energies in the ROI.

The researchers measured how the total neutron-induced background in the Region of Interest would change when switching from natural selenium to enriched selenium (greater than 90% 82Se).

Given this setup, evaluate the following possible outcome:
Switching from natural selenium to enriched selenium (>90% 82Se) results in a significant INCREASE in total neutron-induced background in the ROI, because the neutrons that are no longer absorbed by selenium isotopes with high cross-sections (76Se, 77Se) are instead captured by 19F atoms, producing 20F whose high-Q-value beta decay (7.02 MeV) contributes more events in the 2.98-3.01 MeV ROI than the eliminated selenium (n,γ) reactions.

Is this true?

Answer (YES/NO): NO